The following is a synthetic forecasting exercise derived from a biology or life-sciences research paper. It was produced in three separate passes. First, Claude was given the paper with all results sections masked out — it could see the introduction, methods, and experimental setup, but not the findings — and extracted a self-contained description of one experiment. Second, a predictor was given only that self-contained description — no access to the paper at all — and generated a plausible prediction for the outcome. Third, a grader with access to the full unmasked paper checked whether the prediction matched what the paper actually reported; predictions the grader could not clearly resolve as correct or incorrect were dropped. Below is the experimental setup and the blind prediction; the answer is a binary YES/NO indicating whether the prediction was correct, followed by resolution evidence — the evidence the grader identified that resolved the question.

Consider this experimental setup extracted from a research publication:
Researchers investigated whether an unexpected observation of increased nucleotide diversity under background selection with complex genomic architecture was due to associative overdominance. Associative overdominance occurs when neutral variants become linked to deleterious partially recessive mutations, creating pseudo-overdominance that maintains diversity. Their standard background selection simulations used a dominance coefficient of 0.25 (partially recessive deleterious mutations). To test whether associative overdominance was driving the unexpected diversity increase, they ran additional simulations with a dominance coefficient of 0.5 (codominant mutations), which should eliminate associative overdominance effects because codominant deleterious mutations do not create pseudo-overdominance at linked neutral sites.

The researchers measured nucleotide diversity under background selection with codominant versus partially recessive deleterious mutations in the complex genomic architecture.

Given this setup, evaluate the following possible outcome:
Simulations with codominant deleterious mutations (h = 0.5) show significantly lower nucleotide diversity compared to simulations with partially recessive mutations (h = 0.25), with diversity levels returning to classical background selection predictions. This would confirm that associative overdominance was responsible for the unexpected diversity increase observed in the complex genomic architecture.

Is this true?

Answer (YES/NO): YES